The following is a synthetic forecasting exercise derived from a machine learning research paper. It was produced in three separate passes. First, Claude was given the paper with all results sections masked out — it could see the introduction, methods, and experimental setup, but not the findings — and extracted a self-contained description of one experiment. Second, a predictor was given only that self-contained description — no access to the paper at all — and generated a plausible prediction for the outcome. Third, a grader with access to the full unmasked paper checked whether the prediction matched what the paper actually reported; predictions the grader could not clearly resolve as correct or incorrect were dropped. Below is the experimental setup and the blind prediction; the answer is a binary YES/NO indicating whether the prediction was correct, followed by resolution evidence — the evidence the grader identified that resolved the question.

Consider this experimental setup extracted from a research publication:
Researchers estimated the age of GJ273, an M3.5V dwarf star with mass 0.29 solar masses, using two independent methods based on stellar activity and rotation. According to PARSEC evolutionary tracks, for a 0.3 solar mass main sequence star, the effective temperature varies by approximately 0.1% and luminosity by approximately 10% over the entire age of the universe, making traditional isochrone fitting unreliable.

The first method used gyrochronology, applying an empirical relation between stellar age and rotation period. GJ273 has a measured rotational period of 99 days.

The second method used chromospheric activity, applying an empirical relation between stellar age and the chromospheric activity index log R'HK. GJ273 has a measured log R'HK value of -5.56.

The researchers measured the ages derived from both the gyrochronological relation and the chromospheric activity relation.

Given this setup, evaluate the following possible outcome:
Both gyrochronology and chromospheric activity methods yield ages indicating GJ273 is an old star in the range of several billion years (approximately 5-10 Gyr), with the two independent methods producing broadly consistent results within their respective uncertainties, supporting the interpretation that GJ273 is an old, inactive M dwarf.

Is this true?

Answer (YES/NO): YES